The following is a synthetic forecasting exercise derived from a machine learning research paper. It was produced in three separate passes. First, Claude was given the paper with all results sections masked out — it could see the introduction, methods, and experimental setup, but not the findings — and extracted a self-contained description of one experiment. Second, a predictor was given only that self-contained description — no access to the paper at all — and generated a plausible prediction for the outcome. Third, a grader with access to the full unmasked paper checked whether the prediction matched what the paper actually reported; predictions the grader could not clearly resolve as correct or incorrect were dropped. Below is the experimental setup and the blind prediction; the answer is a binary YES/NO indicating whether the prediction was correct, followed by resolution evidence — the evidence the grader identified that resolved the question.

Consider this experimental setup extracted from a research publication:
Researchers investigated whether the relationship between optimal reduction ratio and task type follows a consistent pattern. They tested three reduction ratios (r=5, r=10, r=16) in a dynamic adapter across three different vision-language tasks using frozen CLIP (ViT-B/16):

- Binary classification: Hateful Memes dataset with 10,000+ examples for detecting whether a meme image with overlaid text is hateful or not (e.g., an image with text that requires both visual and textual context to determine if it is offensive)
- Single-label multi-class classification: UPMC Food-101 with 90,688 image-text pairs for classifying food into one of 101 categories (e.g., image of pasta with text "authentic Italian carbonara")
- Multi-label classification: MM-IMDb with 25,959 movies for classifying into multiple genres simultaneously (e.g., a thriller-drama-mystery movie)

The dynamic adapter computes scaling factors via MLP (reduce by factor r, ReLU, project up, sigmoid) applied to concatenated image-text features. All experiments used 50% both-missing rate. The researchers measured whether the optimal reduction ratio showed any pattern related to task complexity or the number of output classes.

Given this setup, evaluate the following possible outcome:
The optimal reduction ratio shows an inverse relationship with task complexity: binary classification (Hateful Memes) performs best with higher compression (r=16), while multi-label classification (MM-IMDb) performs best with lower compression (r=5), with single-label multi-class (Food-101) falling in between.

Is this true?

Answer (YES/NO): NO